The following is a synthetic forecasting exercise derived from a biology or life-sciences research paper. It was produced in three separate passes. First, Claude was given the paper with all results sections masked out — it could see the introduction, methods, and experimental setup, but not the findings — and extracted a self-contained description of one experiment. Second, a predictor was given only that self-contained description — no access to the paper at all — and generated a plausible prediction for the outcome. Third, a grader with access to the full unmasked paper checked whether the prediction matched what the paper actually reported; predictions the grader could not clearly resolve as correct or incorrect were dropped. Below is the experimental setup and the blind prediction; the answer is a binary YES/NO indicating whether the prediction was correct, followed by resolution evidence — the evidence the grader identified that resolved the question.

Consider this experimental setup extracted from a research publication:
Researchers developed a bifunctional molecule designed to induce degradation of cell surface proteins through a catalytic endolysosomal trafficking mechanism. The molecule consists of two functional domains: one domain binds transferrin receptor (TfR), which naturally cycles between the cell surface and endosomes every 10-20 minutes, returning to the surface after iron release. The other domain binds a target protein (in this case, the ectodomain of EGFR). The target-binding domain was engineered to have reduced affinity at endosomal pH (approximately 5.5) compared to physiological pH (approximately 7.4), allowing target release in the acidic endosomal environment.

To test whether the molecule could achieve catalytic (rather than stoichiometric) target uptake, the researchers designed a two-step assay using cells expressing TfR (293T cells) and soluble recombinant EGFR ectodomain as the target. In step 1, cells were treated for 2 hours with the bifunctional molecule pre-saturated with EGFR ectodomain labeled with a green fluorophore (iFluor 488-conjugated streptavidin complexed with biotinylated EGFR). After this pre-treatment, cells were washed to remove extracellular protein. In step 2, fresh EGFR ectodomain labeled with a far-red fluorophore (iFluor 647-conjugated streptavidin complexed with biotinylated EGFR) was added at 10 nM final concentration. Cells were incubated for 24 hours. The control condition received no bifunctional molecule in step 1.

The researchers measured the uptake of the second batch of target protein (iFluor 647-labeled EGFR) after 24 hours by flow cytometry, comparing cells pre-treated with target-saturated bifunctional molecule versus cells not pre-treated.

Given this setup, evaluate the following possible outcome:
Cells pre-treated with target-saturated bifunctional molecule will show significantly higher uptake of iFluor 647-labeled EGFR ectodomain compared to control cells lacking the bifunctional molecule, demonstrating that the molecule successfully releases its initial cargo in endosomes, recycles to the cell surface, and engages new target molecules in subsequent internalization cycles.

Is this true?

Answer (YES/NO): YES